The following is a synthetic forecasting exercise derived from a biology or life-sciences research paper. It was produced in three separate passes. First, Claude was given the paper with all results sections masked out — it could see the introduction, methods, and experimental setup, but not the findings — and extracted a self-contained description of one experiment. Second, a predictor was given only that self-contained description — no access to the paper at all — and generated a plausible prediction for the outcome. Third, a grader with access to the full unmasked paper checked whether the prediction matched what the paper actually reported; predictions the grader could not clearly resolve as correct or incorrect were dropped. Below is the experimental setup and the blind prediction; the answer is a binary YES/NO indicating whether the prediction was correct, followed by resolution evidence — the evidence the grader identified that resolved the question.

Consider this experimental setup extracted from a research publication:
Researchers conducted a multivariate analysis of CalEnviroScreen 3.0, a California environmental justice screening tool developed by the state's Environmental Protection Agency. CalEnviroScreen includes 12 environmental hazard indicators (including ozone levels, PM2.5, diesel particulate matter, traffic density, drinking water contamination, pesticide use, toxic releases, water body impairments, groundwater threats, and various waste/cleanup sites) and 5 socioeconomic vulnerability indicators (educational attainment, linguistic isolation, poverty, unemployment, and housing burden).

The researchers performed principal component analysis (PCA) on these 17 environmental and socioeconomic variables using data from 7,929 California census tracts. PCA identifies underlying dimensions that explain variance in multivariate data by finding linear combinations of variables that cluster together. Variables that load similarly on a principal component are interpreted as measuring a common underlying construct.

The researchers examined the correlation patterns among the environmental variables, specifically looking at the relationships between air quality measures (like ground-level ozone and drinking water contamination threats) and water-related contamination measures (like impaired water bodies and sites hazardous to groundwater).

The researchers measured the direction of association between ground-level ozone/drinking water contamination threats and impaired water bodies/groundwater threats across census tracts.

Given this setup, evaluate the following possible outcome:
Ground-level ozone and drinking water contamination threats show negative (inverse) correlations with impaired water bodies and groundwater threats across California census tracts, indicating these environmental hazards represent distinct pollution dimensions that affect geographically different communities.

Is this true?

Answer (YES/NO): YES